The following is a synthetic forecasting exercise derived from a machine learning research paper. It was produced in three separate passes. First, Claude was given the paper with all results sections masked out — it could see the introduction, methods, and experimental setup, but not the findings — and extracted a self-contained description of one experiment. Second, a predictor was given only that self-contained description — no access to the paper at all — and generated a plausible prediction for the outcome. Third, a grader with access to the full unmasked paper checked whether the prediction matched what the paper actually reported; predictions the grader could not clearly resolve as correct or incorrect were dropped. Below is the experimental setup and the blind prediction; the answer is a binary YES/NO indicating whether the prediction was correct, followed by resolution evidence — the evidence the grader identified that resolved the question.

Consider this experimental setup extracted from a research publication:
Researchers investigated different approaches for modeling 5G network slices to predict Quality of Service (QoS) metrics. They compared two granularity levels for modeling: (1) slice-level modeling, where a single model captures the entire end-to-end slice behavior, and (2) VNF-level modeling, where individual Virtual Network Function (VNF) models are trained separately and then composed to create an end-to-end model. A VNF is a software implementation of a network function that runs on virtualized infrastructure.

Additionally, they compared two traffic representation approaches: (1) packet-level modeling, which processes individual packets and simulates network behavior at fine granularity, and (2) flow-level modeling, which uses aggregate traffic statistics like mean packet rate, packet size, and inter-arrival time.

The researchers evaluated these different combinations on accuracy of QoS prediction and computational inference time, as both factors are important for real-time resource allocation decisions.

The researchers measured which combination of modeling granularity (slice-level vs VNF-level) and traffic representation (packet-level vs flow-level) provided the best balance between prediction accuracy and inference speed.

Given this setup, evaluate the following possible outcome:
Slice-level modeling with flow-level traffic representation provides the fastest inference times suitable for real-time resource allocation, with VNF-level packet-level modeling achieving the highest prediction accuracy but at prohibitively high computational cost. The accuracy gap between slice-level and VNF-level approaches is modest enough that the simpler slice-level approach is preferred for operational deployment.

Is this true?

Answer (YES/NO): NO